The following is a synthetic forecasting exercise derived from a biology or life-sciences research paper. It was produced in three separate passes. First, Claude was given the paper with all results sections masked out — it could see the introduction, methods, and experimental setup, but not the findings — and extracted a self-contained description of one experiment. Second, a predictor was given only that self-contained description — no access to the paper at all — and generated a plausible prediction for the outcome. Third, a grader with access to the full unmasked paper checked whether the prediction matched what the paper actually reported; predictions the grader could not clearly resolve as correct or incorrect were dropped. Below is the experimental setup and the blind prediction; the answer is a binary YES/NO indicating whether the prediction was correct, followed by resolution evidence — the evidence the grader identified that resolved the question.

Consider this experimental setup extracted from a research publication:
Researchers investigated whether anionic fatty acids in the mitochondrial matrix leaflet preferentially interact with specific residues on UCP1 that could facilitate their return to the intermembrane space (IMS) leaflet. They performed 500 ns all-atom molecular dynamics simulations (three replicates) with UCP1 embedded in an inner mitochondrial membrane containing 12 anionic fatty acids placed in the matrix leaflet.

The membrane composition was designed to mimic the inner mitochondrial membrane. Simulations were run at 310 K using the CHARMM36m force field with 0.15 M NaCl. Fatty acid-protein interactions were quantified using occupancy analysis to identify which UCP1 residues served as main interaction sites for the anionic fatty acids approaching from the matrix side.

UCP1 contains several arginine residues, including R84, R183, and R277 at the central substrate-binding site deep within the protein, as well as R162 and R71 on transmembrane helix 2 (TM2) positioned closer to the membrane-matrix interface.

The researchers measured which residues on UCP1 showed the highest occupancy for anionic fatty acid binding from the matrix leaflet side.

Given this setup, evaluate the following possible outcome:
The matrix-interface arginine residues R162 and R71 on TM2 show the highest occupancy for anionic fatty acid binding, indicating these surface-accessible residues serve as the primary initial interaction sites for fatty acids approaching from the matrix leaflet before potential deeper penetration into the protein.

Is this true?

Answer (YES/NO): YES